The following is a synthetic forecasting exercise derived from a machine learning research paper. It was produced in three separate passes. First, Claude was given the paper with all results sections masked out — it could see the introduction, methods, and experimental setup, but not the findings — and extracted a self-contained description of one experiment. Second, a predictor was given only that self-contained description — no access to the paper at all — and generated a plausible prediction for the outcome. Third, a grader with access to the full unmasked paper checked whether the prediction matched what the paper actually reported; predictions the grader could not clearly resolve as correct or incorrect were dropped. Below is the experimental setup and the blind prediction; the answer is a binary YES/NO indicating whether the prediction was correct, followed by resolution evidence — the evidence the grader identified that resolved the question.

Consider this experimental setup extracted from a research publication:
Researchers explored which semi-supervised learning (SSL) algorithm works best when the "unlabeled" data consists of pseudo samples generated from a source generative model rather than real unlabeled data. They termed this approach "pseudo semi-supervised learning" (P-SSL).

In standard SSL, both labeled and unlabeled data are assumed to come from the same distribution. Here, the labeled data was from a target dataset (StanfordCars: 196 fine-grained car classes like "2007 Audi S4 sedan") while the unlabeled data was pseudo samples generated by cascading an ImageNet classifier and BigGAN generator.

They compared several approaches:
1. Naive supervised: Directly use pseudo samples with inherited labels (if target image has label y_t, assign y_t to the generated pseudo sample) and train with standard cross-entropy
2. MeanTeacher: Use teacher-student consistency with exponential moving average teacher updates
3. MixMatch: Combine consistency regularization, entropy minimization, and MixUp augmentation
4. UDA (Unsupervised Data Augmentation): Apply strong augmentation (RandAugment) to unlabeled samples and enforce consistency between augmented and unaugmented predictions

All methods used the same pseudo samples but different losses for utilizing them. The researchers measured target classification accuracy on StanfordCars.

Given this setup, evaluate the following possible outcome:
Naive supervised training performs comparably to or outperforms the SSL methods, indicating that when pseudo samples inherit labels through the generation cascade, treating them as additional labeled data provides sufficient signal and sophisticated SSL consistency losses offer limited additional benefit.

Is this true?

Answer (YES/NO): NO